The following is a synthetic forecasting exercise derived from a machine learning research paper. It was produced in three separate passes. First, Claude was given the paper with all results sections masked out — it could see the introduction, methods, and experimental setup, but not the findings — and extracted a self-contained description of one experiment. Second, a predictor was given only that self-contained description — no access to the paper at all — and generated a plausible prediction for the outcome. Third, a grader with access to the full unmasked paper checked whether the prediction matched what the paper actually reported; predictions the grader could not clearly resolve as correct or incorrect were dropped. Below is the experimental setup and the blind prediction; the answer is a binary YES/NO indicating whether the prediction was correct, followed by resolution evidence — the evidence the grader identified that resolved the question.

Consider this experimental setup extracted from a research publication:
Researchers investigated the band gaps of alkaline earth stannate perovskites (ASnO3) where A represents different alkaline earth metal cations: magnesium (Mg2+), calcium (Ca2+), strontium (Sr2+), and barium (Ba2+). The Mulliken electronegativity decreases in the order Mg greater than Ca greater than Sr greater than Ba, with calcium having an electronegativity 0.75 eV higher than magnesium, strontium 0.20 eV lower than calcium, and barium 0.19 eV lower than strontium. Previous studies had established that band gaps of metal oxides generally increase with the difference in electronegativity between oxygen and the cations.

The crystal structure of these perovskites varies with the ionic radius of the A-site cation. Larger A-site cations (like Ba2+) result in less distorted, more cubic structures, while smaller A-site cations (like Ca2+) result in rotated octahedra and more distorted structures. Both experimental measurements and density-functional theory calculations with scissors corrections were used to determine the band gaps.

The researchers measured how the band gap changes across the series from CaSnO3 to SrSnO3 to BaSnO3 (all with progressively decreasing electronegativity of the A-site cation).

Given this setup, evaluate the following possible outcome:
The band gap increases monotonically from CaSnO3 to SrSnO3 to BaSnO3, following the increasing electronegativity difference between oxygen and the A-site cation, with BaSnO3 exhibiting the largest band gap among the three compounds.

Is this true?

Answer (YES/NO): NO